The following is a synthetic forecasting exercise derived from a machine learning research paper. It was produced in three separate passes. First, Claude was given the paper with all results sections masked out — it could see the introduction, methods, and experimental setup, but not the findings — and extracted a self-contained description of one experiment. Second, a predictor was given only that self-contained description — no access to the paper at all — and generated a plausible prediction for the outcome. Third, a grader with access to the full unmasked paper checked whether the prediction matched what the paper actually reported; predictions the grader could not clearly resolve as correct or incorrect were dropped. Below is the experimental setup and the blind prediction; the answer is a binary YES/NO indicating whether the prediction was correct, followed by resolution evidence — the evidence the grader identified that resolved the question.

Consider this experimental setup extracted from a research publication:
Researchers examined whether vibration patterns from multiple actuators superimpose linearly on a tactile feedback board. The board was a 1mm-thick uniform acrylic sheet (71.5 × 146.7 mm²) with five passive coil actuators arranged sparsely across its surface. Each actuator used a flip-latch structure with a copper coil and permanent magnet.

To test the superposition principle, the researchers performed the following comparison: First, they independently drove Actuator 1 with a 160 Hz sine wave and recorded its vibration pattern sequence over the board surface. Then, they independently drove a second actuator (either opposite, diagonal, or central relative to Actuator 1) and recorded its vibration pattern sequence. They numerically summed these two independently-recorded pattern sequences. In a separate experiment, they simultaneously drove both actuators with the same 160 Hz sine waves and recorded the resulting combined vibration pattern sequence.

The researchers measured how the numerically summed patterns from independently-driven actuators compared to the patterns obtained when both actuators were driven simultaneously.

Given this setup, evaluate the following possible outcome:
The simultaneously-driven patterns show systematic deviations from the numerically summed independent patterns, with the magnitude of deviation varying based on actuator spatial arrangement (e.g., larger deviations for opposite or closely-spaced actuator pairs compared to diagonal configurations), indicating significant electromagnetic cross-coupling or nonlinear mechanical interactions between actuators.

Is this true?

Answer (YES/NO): NO